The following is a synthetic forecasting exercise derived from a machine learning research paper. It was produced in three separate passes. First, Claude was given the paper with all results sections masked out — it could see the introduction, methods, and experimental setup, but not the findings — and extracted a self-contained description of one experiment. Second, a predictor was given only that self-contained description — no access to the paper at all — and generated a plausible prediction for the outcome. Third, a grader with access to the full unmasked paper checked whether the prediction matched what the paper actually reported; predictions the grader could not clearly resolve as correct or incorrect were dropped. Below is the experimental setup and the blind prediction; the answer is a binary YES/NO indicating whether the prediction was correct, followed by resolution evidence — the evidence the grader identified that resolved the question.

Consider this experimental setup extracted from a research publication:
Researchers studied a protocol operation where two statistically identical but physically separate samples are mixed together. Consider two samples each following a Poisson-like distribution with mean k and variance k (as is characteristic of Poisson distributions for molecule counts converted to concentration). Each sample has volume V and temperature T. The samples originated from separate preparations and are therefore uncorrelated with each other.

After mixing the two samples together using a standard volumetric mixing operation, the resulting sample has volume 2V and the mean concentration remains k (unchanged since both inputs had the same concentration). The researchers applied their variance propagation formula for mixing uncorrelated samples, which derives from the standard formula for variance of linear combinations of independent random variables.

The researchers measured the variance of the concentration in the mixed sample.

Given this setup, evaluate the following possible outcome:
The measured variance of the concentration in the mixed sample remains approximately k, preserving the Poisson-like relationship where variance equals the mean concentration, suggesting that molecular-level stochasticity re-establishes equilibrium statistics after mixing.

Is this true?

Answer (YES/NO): NO